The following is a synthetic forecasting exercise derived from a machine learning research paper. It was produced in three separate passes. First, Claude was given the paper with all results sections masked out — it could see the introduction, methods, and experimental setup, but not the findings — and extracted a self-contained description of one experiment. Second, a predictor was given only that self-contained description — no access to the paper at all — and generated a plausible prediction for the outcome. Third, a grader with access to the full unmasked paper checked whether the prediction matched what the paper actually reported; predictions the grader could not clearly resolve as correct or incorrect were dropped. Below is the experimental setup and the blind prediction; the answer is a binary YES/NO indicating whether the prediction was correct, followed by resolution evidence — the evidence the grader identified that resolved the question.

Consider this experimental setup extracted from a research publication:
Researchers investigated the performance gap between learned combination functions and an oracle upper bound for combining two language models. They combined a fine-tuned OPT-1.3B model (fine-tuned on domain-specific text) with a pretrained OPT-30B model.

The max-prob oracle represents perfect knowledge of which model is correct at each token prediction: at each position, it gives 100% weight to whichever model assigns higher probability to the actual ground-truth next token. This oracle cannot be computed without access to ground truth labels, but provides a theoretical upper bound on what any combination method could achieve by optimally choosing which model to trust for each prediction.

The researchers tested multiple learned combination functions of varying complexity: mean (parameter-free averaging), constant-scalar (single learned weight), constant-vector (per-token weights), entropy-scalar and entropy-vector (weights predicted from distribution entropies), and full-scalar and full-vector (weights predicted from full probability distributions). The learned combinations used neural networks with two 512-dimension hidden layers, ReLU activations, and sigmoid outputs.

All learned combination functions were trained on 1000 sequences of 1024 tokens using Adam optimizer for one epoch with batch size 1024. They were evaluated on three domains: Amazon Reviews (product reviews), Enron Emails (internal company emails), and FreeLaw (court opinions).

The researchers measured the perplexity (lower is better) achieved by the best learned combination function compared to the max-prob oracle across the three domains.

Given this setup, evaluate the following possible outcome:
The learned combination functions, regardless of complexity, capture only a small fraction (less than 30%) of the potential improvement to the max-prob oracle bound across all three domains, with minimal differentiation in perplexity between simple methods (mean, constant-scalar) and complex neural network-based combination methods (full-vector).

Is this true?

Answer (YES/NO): NO